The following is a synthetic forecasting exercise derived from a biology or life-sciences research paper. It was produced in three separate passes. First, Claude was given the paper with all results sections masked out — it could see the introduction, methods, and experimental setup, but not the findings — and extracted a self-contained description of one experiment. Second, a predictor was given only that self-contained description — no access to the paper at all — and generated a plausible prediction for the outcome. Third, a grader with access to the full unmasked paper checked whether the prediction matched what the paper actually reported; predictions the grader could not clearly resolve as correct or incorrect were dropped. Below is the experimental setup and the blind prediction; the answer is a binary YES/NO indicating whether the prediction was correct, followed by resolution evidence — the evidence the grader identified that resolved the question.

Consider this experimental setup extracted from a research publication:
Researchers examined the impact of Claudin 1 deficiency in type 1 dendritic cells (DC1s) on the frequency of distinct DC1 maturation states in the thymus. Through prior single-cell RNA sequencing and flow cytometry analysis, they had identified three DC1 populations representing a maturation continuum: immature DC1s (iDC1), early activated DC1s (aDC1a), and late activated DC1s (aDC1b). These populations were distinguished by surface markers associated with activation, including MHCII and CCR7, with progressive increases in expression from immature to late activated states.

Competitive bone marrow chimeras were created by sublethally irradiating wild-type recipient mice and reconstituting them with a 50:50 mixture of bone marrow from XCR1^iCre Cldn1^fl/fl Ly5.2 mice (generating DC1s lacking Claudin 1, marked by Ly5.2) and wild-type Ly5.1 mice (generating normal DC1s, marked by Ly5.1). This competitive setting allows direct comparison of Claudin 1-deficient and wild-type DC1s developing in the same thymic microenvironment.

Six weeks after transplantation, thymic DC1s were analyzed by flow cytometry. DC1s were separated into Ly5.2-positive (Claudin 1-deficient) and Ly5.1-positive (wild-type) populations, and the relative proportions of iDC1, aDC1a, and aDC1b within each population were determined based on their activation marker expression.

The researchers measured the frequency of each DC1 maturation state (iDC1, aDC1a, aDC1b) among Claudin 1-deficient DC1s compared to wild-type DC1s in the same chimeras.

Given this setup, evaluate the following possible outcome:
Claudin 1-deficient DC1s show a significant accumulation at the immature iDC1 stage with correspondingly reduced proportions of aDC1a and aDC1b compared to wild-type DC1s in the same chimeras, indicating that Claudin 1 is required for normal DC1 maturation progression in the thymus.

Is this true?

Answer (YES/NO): NO